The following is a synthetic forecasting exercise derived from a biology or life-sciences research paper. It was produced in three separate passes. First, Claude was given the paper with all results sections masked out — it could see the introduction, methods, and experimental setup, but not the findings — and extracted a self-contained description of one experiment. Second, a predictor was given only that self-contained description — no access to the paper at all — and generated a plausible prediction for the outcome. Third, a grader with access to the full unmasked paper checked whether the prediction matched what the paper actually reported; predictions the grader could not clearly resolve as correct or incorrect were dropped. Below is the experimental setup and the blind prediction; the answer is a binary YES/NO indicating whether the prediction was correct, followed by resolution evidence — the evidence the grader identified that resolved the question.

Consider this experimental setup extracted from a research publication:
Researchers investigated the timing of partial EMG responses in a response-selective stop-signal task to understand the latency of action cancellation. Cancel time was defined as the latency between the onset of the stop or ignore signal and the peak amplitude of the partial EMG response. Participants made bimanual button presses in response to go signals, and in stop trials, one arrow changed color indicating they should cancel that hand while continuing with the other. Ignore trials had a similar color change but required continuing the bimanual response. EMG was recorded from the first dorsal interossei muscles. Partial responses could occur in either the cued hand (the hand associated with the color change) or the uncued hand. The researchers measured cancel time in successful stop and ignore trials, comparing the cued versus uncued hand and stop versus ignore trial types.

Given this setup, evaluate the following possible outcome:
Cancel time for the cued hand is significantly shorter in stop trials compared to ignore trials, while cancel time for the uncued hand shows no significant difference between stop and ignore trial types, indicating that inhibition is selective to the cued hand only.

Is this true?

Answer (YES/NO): NO